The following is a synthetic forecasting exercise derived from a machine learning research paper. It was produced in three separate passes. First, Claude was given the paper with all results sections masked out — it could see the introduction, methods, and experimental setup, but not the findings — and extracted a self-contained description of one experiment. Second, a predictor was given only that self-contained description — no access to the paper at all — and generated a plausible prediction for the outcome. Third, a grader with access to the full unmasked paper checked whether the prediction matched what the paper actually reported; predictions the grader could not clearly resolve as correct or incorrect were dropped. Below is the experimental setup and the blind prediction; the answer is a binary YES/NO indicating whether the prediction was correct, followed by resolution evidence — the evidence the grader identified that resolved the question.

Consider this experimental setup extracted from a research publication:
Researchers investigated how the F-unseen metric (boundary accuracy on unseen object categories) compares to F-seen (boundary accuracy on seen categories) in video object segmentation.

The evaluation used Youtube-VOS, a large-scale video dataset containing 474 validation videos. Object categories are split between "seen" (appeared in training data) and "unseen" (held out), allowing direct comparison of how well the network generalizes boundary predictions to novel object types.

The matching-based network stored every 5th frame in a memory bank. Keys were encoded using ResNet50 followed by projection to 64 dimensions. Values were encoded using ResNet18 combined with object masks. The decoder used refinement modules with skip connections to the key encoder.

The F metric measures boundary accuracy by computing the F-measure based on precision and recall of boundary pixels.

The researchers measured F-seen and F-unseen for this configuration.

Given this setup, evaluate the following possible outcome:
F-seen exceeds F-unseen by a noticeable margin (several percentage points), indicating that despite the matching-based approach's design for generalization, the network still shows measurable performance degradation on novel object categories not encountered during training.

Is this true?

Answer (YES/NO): NO